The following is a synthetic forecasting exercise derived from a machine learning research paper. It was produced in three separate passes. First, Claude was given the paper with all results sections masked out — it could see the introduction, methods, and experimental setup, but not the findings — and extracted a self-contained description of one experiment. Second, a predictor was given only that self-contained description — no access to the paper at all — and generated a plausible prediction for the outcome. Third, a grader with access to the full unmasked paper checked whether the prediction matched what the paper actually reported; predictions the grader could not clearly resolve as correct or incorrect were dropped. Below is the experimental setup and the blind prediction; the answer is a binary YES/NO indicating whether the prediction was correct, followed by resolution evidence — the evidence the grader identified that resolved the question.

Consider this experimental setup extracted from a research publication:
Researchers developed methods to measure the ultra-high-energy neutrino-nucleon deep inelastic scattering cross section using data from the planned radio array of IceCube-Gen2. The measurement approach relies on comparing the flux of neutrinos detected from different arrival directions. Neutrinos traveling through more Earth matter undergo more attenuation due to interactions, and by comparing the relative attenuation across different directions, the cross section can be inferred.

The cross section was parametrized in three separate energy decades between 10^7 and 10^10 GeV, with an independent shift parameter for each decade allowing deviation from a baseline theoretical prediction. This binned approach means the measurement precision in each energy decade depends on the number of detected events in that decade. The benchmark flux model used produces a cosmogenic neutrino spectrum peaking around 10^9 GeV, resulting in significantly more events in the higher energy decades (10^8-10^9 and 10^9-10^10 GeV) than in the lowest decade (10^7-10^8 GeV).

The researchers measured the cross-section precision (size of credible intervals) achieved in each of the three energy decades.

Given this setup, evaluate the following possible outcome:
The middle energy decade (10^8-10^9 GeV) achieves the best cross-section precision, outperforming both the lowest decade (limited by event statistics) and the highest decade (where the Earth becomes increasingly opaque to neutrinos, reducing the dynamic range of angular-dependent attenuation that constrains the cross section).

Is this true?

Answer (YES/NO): NO